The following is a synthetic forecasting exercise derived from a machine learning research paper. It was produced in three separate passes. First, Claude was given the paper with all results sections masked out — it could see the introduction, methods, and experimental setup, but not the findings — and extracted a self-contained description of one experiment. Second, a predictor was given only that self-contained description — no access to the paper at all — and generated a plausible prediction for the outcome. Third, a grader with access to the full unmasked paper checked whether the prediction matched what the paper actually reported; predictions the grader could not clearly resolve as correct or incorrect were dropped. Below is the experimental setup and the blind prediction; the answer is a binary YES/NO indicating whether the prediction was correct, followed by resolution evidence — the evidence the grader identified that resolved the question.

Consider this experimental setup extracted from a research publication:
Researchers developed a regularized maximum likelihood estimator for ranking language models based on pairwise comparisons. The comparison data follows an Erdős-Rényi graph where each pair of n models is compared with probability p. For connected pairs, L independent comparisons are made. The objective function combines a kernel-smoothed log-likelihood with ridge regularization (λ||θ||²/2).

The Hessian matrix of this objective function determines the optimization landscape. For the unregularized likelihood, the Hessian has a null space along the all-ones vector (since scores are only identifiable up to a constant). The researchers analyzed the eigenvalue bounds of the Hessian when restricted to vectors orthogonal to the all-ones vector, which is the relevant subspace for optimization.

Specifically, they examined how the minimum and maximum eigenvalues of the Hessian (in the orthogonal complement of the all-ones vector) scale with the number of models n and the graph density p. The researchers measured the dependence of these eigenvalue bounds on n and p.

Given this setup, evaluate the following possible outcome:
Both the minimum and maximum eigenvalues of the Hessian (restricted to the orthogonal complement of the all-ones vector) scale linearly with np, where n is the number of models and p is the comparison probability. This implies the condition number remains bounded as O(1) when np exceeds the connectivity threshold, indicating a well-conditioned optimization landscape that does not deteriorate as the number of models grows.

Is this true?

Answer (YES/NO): NO